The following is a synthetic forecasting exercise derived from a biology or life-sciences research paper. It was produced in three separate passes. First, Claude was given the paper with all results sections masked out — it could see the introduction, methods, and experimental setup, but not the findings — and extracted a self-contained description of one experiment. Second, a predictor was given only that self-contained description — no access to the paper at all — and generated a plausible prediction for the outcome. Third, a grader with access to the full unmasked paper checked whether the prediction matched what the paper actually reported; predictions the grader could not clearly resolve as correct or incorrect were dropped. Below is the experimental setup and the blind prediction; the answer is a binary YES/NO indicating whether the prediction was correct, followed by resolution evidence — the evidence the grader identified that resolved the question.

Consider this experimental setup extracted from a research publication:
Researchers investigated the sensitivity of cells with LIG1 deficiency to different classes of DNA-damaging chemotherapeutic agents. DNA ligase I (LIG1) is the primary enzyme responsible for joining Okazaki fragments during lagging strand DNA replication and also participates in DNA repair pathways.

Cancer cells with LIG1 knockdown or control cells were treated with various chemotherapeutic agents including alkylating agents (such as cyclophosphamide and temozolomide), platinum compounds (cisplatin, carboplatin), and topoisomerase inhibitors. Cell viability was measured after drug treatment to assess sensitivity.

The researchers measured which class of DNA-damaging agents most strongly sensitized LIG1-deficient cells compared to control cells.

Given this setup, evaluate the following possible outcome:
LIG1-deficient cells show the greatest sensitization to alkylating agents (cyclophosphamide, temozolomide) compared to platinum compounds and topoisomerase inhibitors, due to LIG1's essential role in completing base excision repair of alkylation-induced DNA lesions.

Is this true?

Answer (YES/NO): YES